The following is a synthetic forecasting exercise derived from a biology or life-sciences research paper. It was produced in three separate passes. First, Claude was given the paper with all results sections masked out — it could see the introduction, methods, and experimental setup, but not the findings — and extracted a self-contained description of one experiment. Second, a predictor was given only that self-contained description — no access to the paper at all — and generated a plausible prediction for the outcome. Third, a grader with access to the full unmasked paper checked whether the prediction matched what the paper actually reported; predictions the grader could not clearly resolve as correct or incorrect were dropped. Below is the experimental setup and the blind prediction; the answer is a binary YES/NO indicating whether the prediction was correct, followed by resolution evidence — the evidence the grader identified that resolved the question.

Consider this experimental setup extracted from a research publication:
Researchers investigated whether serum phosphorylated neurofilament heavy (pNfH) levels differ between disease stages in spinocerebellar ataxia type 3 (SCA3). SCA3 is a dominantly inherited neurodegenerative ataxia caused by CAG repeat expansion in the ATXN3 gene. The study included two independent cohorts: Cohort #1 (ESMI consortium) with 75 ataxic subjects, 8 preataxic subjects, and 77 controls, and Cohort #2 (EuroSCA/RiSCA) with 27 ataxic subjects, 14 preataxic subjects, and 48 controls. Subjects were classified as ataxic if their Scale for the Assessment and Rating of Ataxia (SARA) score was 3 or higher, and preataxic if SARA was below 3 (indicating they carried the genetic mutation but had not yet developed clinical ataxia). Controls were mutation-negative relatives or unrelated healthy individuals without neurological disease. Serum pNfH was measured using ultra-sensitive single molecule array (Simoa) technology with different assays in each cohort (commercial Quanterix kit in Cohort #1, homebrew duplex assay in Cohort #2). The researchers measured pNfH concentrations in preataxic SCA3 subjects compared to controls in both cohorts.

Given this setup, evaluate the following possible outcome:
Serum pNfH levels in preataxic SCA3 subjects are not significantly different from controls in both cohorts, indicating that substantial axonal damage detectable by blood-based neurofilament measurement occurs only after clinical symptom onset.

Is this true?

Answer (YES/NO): YES